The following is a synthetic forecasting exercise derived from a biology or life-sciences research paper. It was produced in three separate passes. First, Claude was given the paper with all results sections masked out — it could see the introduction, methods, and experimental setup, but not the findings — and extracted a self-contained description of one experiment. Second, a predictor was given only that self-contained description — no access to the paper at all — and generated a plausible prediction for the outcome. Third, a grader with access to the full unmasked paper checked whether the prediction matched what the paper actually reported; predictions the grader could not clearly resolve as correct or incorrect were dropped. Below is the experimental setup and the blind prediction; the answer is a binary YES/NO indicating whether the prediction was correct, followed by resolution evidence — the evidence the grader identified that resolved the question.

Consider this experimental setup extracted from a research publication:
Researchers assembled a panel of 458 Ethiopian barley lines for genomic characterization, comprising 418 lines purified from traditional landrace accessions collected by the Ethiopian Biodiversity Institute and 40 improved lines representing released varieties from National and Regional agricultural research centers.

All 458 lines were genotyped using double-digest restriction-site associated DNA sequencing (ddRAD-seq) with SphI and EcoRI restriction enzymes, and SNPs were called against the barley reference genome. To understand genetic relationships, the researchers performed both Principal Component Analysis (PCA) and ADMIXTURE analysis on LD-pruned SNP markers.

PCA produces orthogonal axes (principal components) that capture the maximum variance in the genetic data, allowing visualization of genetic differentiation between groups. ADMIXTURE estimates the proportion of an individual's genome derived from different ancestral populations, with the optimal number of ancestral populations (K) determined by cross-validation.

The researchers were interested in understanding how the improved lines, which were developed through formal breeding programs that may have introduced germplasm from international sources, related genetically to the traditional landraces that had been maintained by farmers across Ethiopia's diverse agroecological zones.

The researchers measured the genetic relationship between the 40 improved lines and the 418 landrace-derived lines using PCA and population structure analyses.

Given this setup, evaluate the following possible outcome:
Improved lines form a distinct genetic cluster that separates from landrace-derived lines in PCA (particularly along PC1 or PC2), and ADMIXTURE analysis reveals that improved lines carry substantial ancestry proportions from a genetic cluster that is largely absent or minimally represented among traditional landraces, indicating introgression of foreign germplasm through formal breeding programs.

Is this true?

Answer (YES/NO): YES